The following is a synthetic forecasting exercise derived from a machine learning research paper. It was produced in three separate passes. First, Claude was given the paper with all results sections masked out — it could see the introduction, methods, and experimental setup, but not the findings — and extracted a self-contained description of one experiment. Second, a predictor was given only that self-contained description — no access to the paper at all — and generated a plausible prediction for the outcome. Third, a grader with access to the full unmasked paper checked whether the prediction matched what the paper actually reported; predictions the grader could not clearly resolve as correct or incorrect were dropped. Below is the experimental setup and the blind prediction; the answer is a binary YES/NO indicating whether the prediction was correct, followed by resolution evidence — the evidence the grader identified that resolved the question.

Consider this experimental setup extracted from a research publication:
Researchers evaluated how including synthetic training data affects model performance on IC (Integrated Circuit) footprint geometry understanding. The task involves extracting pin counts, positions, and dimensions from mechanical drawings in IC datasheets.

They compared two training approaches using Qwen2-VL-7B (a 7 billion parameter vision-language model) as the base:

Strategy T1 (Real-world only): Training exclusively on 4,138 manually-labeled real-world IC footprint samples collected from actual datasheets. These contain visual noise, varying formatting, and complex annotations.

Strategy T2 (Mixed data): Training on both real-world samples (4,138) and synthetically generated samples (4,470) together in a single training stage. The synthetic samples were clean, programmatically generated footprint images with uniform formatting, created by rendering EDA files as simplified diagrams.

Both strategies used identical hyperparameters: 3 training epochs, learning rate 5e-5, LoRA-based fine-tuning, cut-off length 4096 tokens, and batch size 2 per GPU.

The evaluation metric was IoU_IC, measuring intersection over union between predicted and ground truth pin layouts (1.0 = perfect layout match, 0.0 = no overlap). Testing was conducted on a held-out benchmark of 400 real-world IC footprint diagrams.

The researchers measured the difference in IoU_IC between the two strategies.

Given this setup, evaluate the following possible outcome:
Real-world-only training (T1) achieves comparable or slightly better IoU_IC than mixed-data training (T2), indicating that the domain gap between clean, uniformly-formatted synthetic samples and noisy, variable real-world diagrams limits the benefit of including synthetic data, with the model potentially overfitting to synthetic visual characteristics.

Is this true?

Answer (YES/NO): NO